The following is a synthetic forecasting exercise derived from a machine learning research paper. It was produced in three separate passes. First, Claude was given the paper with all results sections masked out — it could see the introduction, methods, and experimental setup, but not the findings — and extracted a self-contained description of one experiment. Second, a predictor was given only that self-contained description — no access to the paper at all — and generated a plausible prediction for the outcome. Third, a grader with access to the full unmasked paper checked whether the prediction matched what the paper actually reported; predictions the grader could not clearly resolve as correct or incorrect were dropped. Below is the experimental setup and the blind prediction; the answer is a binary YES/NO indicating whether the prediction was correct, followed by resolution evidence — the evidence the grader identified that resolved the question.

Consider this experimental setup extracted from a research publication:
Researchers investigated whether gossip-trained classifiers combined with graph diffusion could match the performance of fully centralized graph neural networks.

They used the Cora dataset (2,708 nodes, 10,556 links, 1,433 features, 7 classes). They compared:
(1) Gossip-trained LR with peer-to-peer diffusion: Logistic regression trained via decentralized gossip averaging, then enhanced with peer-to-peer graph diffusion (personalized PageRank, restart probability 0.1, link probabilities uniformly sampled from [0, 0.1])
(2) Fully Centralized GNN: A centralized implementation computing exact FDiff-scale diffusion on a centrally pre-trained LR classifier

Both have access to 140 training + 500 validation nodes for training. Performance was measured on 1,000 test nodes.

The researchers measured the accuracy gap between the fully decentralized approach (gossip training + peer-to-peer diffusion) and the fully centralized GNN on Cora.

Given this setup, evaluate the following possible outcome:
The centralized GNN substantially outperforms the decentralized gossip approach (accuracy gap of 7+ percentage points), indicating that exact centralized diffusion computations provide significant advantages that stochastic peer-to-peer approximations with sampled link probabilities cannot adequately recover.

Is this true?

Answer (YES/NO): NO